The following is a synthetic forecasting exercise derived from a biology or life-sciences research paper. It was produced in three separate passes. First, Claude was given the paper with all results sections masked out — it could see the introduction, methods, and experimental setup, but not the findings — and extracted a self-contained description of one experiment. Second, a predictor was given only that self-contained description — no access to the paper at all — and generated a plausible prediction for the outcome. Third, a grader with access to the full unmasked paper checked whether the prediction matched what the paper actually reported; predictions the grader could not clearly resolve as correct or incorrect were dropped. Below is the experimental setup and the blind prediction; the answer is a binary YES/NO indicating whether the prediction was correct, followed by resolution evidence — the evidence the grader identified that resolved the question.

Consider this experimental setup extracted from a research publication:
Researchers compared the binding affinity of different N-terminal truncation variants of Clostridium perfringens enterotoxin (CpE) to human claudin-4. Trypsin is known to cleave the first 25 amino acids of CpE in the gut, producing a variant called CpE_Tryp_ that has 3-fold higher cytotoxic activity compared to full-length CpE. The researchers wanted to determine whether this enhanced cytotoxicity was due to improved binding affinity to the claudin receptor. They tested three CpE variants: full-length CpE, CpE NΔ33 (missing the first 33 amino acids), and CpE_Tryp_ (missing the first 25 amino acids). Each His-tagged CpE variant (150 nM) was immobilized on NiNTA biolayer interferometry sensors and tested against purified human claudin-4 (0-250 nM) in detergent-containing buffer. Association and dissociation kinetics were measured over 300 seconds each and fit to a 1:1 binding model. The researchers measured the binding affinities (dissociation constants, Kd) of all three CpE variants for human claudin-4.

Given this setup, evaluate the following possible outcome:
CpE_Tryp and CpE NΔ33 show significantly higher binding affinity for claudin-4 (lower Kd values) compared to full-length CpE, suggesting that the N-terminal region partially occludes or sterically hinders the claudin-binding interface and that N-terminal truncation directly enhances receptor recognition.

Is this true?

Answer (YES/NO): NO